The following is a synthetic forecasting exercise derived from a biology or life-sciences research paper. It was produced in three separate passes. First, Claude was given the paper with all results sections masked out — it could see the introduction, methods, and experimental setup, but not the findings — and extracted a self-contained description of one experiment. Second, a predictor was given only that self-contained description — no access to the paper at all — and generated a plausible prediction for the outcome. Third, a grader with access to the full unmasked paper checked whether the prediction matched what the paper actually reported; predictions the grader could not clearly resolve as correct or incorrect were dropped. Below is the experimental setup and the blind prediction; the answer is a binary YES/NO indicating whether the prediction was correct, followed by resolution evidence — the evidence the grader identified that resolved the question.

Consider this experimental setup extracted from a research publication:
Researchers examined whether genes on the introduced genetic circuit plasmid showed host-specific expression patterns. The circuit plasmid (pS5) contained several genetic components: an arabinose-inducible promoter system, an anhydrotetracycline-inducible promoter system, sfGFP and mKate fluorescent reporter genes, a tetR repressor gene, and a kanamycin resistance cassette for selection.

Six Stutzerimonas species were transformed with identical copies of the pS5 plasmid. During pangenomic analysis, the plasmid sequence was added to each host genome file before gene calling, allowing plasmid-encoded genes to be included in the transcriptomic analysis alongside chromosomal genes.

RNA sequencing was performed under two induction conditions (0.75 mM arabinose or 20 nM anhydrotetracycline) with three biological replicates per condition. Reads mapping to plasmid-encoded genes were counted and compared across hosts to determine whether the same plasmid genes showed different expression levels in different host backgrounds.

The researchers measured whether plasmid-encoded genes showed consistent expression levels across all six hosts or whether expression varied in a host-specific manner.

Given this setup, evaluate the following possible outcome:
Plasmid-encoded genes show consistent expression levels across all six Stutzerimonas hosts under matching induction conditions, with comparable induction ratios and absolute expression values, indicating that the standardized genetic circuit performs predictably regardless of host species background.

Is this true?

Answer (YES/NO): NO